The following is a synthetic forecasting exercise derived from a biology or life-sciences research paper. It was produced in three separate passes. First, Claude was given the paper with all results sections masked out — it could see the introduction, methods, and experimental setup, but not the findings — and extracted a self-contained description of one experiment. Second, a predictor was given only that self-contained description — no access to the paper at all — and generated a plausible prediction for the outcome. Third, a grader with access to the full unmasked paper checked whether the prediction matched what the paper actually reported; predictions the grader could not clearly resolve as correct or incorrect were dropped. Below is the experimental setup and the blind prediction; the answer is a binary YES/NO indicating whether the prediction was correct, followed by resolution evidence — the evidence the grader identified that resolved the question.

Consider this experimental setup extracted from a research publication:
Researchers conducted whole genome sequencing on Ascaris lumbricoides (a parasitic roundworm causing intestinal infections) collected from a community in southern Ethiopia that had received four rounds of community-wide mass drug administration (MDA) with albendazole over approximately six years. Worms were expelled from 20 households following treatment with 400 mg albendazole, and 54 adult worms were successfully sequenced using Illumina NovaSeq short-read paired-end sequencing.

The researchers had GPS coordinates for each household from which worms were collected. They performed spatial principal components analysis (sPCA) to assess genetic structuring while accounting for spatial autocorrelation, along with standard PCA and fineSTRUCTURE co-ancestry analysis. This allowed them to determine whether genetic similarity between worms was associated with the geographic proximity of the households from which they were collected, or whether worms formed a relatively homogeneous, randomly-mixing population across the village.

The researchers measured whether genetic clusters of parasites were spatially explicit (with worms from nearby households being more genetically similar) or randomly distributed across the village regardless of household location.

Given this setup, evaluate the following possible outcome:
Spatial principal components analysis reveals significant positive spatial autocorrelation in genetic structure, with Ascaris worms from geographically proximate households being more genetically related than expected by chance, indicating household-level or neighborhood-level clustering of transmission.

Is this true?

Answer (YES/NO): YES